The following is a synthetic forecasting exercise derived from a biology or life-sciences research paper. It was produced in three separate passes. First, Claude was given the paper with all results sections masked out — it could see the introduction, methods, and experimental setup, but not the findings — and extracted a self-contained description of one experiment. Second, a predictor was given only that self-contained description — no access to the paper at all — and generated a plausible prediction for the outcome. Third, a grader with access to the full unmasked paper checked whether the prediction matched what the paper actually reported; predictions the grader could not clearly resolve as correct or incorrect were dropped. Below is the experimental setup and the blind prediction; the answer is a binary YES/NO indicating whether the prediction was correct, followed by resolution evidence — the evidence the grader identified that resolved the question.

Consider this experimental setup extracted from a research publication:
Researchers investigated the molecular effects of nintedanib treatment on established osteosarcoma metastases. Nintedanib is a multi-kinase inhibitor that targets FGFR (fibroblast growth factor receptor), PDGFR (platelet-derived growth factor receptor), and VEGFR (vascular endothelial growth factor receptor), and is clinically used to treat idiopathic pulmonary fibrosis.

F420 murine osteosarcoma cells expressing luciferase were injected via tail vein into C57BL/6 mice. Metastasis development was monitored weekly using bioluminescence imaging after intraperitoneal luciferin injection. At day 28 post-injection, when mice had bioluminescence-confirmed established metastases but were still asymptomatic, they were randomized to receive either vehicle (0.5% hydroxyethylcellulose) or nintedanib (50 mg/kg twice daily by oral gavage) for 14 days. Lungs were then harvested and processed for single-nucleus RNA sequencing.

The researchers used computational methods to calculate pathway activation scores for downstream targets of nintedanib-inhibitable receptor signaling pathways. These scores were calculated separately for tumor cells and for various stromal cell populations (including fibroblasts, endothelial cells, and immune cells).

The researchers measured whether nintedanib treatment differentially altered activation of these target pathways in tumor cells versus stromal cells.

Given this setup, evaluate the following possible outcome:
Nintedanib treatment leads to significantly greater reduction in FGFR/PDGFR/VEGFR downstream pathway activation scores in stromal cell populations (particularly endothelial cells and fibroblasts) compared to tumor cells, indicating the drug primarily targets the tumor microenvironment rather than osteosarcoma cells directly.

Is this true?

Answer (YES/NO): NO